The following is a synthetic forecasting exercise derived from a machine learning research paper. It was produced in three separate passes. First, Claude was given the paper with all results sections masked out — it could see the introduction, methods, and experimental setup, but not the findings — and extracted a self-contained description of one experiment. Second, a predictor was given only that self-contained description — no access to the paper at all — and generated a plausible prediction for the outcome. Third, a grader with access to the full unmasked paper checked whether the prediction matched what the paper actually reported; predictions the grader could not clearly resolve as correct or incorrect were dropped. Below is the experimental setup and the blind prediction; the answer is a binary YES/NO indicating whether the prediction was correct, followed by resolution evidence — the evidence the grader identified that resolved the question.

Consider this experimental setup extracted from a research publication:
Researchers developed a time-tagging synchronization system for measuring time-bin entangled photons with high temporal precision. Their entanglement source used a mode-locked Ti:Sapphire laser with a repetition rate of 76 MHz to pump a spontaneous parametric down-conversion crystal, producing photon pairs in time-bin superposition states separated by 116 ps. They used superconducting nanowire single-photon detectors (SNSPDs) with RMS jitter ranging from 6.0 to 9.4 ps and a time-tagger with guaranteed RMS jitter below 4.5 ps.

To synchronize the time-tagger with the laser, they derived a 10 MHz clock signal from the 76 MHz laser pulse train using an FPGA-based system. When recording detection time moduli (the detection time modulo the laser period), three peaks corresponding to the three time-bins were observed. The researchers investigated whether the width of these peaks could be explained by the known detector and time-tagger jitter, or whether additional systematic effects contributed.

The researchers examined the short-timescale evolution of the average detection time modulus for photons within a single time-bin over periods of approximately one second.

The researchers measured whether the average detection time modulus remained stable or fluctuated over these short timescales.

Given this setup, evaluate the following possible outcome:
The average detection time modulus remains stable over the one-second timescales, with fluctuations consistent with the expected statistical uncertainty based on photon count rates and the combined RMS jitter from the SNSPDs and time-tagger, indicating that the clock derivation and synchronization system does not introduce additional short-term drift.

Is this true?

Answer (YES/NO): NO